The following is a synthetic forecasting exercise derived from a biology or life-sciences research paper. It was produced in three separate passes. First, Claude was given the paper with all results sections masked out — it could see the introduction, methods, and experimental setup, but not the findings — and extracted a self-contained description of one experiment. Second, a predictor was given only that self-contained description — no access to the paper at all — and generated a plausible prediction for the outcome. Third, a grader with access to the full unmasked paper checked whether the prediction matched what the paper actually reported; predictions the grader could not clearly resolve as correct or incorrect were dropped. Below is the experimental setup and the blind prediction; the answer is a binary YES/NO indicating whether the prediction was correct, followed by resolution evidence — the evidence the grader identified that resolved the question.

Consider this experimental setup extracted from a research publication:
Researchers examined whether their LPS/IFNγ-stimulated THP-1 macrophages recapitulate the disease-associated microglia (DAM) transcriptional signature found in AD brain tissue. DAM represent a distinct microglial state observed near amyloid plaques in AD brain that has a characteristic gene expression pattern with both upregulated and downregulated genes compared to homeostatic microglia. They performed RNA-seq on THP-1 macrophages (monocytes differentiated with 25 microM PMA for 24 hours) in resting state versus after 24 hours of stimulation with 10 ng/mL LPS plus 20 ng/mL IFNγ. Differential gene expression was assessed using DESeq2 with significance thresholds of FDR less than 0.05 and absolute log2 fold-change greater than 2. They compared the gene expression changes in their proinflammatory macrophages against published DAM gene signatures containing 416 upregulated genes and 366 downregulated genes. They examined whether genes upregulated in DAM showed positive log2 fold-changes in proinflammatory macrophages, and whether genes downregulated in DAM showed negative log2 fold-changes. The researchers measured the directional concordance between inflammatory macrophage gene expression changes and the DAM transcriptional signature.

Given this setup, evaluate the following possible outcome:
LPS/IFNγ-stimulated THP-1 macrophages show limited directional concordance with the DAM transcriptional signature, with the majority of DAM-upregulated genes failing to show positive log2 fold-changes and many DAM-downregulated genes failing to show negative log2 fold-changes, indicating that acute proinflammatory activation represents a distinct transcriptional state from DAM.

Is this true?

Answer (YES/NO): NO